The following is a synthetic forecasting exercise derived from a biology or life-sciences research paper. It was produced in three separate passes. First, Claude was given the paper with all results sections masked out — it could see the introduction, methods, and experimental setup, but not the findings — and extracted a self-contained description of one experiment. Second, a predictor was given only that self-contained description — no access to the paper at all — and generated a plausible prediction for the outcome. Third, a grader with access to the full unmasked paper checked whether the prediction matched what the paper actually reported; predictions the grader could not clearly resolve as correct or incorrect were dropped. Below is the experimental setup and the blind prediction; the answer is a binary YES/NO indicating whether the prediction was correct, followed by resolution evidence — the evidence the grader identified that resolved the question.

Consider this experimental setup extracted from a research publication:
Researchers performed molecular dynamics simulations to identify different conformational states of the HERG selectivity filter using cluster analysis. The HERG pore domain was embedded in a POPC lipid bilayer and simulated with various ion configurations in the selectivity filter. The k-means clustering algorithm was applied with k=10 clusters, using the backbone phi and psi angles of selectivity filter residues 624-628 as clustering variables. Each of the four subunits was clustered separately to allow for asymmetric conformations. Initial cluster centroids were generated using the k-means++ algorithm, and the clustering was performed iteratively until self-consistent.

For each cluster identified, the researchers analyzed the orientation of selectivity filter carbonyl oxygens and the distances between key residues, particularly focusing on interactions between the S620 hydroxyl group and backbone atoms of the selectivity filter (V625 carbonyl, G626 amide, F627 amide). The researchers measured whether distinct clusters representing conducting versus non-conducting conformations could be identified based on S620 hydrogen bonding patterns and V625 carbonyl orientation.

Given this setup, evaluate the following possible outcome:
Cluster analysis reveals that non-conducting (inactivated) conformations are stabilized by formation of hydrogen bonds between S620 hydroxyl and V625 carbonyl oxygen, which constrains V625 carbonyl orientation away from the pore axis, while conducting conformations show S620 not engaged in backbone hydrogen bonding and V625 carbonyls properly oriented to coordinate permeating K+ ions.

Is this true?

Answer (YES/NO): NO